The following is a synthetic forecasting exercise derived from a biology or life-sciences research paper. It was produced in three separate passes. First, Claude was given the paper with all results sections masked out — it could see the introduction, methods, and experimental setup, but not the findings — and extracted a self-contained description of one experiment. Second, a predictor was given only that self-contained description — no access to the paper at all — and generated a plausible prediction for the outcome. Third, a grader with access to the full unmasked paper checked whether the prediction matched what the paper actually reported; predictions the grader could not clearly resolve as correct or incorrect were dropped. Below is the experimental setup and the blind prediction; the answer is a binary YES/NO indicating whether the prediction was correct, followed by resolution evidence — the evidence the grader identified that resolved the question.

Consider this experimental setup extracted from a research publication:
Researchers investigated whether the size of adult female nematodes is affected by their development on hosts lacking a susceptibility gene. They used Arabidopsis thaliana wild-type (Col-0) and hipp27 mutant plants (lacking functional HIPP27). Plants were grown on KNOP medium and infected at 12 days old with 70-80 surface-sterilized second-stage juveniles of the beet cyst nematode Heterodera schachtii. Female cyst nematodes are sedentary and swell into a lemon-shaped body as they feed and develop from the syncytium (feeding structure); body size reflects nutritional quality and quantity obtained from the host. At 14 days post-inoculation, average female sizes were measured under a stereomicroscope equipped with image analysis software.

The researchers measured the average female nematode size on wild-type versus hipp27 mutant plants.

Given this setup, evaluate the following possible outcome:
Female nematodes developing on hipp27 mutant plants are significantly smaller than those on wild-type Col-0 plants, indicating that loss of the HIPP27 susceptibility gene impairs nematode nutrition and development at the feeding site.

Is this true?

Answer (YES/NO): YES